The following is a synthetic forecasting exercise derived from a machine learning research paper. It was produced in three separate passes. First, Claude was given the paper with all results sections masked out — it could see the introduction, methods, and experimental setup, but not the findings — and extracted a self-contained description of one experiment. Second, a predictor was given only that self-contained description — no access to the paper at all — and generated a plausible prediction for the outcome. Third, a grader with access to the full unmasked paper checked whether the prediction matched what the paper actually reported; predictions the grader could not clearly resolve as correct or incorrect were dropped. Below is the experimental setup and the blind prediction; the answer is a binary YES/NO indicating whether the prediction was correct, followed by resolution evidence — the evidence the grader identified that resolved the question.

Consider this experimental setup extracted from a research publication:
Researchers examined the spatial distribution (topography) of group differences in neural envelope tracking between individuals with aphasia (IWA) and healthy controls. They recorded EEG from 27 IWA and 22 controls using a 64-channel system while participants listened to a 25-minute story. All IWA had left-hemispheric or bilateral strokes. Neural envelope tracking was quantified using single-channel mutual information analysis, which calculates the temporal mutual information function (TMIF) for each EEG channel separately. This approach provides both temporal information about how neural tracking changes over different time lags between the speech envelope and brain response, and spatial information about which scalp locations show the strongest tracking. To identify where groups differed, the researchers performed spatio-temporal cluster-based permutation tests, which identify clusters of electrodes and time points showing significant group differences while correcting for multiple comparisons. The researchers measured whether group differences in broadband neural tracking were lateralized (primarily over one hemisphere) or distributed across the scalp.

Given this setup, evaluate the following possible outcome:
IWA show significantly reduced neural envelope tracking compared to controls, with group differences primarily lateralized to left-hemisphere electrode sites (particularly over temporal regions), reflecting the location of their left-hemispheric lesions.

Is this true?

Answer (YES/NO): NO